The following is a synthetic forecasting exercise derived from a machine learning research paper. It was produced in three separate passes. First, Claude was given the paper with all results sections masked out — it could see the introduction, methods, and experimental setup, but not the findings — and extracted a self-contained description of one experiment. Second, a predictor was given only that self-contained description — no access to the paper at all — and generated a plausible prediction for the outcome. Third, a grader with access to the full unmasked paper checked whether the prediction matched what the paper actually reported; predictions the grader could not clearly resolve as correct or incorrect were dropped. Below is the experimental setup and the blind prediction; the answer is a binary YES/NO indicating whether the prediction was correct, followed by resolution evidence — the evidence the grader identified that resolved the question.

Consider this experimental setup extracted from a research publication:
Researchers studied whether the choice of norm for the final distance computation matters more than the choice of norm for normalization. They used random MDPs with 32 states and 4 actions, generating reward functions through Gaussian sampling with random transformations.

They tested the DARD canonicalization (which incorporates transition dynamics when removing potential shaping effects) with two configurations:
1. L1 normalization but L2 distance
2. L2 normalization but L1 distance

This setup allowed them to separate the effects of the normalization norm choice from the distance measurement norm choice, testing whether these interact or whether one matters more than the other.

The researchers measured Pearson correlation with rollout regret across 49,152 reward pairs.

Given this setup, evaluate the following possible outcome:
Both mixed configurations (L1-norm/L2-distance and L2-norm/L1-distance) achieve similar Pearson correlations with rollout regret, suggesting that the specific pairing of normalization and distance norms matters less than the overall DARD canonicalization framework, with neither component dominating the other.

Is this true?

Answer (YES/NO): NO